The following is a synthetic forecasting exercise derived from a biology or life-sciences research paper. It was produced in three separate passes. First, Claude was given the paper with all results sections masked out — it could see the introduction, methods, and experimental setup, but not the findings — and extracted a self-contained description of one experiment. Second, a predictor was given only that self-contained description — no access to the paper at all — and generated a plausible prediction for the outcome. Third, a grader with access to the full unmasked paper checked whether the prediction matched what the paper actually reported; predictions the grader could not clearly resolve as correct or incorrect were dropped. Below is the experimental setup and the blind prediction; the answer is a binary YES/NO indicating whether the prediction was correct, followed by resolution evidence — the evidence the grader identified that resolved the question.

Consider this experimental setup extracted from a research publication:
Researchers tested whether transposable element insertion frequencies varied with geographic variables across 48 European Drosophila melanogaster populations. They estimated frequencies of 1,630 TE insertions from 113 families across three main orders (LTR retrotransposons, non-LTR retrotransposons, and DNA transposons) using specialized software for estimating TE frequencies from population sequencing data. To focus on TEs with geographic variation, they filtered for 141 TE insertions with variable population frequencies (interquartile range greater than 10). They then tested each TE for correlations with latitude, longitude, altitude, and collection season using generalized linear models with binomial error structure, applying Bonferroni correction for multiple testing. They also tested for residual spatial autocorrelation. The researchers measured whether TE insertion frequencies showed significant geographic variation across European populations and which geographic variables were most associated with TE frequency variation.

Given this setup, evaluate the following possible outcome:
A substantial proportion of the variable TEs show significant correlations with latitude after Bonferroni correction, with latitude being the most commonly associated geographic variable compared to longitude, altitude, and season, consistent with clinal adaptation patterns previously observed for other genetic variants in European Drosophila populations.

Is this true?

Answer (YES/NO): NO